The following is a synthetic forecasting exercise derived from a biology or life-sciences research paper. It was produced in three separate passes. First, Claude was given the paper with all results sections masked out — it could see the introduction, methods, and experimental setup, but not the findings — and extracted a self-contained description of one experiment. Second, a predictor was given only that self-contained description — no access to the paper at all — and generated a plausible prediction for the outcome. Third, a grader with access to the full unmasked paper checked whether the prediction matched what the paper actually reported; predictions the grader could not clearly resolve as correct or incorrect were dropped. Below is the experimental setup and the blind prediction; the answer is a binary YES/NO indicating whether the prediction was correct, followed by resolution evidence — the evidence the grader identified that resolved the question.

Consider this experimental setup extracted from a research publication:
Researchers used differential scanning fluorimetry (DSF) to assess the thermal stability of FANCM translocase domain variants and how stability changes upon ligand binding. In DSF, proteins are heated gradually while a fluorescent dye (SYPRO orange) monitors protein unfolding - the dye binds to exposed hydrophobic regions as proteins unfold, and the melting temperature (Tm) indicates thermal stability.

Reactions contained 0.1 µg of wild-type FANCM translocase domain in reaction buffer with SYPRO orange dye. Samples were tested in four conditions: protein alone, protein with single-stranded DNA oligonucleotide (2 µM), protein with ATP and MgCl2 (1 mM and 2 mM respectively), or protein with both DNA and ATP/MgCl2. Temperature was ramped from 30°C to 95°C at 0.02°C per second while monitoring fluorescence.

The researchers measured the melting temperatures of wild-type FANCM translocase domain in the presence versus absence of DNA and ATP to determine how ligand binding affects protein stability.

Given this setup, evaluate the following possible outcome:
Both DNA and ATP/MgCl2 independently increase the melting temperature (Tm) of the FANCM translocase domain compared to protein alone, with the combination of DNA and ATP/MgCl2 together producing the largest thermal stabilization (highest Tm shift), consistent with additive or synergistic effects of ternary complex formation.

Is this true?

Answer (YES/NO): YES